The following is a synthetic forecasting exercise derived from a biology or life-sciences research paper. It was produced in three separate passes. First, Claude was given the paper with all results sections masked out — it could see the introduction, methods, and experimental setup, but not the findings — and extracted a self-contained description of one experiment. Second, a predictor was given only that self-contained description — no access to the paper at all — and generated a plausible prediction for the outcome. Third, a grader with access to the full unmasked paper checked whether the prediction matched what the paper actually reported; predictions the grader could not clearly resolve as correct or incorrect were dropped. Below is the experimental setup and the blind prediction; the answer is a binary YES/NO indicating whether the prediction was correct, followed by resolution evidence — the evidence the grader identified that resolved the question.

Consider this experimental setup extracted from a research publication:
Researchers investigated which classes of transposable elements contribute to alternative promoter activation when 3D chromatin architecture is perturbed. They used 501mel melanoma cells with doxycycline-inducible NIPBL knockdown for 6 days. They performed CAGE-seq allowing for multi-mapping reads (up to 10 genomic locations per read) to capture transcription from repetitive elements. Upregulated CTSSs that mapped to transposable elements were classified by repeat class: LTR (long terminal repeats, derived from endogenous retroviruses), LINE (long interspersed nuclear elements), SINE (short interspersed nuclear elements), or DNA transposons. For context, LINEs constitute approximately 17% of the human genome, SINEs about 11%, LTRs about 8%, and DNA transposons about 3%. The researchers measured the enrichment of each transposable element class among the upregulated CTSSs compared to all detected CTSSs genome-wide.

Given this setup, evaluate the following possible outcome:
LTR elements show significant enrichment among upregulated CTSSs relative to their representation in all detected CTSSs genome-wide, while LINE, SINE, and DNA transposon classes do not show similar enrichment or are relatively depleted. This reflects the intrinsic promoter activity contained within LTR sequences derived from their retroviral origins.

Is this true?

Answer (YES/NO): YES